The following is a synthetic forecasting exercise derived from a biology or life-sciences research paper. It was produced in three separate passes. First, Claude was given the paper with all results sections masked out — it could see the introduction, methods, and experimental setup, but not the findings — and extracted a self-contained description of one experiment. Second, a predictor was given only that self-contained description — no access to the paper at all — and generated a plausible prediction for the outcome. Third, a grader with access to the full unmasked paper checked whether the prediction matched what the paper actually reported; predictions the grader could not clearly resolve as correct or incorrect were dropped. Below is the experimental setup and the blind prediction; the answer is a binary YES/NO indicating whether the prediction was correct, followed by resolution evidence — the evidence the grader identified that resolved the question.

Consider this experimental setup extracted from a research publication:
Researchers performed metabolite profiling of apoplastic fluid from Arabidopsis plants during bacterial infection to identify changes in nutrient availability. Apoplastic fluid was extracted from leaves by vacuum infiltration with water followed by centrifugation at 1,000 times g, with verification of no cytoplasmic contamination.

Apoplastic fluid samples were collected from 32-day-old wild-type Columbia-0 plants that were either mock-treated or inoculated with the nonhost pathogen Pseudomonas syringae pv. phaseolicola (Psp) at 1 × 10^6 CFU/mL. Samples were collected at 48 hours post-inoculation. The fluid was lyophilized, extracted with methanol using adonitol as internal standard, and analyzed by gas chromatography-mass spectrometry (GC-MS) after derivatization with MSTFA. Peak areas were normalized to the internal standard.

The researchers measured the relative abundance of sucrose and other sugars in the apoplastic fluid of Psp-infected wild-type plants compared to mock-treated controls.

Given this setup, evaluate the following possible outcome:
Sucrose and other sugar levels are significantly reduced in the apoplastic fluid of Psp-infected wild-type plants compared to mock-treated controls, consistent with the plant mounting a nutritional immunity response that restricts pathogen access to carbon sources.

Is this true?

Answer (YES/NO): YES